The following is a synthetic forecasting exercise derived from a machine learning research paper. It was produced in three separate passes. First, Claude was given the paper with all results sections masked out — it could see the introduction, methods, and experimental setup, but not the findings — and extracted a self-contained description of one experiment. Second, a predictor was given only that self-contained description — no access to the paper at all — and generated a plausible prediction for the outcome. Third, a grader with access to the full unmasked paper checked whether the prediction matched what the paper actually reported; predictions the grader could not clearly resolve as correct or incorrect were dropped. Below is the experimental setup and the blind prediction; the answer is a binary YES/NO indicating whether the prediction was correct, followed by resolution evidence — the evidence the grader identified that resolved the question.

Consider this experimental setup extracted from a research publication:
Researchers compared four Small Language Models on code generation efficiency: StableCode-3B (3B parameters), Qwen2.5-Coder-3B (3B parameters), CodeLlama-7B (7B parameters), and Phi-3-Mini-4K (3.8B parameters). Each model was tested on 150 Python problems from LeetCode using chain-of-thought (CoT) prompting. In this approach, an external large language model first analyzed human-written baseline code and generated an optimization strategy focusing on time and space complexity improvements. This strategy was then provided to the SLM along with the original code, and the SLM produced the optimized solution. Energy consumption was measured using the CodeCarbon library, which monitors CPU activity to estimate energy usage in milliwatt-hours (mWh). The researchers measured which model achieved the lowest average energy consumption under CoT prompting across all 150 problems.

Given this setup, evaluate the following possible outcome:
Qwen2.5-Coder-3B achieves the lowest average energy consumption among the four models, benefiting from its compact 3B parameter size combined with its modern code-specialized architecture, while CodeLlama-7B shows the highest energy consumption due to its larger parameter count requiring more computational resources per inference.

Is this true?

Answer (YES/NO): NO